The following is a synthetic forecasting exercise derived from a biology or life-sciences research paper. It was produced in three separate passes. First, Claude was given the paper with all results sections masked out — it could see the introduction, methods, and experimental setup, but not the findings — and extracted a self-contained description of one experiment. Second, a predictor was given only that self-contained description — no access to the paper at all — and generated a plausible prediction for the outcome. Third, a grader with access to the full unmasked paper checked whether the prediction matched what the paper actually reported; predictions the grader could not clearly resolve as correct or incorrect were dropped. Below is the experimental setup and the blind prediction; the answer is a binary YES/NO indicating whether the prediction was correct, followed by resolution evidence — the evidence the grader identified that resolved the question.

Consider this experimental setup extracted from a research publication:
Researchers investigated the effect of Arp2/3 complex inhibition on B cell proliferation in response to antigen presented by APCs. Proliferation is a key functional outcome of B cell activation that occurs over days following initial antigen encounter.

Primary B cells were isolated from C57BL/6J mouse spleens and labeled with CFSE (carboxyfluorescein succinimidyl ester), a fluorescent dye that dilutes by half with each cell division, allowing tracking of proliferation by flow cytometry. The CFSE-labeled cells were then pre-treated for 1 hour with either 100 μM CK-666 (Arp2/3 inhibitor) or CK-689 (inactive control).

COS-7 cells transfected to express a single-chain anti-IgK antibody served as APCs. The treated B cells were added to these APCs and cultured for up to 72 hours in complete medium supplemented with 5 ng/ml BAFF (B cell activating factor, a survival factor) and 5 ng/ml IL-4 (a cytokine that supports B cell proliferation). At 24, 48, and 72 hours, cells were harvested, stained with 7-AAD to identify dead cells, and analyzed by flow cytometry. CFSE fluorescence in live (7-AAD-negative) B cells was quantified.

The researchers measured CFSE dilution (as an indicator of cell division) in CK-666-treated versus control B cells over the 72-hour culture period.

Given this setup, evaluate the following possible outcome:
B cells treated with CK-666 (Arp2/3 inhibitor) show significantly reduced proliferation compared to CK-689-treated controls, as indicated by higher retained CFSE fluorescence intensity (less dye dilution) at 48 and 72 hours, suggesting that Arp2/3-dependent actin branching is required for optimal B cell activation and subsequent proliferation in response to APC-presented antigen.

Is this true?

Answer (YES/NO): YES